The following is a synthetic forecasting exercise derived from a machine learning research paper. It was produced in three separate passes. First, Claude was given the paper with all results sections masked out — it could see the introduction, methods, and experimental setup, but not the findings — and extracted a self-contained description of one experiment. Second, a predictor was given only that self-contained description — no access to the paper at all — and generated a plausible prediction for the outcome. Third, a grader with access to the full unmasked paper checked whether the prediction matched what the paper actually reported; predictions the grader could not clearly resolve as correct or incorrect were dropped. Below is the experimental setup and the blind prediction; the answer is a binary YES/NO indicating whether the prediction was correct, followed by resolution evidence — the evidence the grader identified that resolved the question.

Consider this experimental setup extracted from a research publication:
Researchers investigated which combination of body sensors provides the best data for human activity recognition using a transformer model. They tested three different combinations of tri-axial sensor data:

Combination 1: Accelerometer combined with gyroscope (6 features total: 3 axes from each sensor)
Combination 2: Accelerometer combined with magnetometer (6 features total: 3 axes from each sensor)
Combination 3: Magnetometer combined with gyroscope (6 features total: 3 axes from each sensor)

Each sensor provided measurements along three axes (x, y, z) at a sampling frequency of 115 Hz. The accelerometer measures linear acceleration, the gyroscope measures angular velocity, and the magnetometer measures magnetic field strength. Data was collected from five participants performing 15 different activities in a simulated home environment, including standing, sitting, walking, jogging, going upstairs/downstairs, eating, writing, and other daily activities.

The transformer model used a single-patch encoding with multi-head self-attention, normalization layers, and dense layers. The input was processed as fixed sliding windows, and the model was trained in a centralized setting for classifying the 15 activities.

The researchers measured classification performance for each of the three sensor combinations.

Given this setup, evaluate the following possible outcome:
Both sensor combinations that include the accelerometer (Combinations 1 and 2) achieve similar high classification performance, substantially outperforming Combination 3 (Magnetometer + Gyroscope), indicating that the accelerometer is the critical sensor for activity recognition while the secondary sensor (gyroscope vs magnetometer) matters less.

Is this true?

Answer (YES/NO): NO